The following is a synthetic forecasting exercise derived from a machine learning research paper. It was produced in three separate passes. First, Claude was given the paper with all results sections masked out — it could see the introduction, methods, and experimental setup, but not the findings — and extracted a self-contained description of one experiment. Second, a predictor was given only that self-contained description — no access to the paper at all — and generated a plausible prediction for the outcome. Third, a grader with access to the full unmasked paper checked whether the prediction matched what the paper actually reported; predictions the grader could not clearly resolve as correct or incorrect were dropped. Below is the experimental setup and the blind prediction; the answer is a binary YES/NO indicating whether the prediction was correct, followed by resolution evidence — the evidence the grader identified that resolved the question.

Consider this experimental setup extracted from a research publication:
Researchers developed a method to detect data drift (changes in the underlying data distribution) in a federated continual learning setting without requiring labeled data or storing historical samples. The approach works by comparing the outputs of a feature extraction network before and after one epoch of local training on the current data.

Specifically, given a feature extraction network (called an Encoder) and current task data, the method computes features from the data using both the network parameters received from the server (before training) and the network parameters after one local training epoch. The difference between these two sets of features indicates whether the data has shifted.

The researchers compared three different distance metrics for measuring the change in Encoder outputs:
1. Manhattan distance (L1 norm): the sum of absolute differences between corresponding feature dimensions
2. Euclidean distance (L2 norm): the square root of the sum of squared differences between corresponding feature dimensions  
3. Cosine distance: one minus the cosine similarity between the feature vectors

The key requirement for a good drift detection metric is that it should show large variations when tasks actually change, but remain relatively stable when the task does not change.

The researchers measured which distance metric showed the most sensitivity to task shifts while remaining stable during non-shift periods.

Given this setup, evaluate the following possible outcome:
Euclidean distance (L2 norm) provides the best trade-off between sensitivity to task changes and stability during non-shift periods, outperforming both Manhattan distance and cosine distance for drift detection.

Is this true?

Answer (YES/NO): NO